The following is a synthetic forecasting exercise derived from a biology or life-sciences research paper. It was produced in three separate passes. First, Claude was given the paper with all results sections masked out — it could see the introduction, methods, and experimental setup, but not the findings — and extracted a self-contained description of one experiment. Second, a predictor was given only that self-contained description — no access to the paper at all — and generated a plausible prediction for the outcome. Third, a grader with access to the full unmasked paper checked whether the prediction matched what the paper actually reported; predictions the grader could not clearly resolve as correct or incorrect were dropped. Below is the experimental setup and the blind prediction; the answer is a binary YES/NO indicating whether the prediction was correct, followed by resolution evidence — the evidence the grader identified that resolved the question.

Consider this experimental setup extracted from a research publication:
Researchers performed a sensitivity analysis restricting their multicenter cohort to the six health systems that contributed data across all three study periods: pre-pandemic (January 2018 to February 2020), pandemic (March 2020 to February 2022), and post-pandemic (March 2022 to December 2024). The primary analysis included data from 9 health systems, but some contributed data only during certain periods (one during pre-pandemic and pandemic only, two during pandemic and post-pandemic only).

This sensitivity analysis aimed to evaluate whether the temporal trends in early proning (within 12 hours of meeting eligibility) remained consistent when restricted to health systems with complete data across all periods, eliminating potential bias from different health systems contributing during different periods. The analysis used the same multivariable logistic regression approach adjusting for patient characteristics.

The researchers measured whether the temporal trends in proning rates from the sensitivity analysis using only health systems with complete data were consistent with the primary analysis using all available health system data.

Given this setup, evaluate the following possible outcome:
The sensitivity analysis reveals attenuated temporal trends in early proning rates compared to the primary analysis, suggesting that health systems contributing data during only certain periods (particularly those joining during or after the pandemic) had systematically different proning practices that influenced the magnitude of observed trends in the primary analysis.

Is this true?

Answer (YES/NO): NO